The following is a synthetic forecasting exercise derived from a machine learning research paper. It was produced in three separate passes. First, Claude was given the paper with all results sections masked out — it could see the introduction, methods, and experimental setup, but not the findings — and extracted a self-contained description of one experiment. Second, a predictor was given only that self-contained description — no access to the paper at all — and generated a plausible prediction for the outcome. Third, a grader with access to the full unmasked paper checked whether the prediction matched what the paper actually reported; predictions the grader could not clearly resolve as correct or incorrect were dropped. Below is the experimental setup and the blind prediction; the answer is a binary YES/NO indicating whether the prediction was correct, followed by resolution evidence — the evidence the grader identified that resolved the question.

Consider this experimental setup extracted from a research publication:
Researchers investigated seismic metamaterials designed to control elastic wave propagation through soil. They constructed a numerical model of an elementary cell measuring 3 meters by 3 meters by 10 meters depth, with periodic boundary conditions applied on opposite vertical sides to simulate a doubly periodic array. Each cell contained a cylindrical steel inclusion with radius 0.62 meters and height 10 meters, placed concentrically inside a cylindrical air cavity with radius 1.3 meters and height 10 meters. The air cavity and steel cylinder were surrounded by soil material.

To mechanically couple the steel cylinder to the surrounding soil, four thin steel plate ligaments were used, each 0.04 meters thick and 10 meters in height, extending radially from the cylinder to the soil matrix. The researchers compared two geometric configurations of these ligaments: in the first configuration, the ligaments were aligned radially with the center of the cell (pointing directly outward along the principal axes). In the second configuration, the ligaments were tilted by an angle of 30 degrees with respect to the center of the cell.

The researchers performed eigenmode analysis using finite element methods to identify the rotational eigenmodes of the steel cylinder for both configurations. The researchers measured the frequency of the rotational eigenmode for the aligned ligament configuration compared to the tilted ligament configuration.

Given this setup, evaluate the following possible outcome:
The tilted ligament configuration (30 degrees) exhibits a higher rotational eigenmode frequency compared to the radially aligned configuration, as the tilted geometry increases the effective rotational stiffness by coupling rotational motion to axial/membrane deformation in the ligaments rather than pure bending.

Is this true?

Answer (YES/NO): NO